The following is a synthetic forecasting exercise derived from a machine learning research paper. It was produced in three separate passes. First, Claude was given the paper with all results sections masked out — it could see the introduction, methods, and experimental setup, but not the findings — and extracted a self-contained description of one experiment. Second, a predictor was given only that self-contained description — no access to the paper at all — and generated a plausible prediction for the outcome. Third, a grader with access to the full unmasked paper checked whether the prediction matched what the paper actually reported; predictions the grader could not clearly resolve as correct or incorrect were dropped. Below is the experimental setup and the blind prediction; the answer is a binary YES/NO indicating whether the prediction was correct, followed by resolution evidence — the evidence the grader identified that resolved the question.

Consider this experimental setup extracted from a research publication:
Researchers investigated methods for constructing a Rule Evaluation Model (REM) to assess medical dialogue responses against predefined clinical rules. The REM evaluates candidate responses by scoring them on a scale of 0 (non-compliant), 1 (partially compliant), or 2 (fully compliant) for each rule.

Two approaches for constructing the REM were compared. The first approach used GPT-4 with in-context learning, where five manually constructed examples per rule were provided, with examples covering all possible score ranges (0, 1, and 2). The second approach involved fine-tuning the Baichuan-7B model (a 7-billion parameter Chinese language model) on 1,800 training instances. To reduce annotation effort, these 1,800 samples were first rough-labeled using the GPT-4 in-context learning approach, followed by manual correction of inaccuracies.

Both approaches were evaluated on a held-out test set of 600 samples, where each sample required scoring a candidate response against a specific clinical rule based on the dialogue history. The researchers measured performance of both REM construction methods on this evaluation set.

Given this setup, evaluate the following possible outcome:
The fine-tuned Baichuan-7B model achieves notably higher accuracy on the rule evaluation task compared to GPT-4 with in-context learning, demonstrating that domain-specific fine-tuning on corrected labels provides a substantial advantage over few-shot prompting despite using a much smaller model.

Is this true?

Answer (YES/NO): NO